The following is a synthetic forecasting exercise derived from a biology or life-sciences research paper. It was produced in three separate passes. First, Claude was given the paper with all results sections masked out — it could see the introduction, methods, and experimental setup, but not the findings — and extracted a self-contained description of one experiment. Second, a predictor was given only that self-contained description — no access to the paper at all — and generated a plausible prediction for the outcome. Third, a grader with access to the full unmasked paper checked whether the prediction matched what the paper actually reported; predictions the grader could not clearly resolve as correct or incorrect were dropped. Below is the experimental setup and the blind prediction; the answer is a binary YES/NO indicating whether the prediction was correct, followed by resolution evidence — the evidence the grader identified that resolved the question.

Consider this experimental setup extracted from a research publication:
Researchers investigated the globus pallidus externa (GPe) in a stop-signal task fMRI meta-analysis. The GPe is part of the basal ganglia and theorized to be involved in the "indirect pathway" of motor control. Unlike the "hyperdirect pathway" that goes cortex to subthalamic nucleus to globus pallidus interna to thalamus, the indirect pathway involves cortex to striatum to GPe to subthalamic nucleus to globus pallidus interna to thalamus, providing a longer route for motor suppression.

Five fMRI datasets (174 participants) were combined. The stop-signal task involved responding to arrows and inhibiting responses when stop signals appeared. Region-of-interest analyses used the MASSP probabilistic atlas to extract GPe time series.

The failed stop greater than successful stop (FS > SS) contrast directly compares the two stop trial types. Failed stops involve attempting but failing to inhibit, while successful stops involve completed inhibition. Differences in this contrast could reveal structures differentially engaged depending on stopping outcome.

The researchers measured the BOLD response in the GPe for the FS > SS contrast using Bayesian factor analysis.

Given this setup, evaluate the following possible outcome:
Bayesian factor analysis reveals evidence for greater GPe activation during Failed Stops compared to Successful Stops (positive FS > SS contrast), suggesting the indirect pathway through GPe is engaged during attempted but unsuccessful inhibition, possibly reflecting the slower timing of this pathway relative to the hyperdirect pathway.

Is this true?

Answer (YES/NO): NO